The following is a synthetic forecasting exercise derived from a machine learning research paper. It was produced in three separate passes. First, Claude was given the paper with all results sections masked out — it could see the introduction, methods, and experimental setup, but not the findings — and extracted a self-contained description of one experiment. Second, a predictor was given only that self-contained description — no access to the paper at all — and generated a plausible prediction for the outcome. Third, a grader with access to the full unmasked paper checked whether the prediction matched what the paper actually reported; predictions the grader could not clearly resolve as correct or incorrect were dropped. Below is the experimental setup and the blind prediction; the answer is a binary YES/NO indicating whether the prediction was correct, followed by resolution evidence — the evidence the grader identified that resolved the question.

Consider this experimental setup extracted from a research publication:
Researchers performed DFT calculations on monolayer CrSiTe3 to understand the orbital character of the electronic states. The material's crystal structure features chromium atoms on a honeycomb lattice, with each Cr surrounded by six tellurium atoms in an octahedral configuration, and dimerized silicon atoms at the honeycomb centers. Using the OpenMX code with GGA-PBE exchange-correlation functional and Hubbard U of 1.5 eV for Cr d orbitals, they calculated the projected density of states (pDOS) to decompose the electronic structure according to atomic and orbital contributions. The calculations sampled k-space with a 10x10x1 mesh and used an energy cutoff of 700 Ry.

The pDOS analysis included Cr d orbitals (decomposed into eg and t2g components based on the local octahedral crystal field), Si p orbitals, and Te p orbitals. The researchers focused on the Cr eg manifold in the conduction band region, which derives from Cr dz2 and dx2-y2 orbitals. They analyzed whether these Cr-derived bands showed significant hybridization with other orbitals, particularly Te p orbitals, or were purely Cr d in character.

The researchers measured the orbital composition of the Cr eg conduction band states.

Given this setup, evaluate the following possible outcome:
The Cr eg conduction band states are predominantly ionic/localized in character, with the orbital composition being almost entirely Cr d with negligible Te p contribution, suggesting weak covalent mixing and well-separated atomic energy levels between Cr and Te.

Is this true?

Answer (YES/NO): NO